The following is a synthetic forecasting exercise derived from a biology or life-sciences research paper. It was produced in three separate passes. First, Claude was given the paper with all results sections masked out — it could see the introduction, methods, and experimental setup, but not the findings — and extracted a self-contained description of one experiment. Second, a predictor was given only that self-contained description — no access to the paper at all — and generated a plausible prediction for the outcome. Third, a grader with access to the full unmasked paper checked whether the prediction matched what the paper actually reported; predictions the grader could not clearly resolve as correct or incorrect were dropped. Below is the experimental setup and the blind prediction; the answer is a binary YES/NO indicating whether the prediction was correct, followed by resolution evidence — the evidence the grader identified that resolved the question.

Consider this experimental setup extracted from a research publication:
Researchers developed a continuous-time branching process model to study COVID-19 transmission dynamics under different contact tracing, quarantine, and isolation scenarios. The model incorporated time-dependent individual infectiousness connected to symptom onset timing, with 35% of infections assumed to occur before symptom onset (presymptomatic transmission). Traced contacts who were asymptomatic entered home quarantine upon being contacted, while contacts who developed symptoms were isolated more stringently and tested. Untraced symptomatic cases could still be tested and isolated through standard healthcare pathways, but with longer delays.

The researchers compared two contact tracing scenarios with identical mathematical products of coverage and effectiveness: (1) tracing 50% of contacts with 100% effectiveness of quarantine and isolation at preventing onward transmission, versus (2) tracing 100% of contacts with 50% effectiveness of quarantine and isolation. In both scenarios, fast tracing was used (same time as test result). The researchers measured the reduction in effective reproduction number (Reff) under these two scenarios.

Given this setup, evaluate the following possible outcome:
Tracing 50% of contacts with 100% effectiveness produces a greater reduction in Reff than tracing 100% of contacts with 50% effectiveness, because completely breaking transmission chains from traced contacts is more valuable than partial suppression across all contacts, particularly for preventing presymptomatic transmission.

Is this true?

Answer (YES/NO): YES